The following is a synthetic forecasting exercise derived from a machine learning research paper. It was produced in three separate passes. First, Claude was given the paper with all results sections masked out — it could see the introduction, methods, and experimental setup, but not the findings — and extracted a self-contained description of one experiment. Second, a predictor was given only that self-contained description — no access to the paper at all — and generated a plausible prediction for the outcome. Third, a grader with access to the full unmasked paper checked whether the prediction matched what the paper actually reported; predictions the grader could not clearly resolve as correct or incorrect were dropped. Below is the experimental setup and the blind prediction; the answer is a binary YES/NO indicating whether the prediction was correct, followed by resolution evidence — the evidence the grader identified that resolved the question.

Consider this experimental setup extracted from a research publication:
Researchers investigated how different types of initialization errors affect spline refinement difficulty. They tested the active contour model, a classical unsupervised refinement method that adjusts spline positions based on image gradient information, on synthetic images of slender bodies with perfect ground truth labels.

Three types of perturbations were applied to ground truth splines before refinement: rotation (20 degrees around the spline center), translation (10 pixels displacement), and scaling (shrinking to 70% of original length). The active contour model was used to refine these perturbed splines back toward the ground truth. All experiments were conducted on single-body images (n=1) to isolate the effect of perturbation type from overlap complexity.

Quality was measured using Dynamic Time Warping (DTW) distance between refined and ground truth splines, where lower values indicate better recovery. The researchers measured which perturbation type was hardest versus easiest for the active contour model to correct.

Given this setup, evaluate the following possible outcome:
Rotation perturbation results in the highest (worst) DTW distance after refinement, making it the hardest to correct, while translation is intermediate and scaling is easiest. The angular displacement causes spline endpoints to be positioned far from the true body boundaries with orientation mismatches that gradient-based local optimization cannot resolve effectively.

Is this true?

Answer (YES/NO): NO